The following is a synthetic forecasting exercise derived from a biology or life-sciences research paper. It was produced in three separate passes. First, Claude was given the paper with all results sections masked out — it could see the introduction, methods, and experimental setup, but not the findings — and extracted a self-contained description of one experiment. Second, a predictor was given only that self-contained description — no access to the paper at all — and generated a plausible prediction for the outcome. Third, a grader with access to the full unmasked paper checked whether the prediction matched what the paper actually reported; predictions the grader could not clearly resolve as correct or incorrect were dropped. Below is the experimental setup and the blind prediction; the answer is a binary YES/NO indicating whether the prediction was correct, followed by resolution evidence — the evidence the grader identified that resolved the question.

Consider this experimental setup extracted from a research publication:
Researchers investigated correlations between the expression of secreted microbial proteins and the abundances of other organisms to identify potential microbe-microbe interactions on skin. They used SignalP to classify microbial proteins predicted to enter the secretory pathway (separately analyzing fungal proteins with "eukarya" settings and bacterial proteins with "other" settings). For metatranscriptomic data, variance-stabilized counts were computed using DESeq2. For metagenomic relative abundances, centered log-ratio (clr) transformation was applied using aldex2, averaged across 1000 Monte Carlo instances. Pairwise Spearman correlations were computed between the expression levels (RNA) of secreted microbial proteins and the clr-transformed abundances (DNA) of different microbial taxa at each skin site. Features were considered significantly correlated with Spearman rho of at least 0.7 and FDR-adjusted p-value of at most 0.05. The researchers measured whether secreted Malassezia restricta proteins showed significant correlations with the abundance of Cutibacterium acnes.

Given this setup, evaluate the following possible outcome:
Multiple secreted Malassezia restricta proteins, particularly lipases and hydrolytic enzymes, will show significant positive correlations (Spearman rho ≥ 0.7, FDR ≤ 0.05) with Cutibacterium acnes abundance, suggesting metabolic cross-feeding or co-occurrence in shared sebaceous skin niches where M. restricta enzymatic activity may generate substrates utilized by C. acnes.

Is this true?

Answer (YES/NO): NO